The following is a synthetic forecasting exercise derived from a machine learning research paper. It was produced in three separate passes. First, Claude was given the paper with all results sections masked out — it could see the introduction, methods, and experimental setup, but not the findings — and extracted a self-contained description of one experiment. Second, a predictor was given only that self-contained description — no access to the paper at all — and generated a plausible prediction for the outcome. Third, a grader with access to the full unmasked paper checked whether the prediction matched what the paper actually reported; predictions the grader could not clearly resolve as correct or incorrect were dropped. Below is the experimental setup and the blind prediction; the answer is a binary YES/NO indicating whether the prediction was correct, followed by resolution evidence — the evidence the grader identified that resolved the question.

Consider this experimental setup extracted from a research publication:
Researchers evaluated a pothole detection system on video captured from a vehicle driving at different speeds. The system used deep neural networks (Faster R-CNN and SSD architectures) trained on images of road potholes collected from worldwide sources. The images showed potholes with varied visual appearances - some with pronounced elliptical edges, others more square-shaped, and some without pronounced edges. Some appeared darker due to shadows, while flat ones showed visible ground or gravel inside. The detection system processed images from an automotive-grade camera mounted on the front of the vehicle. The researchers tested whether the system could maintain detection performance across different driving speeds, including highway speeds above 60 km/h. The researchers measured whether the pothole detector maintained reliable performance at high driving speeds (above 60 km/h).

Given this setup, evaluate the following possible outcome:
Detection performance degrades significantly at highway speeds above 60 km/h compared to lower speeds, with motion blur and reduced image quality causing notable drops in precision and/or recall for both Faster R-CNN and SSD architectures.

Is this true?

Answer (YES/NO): YES